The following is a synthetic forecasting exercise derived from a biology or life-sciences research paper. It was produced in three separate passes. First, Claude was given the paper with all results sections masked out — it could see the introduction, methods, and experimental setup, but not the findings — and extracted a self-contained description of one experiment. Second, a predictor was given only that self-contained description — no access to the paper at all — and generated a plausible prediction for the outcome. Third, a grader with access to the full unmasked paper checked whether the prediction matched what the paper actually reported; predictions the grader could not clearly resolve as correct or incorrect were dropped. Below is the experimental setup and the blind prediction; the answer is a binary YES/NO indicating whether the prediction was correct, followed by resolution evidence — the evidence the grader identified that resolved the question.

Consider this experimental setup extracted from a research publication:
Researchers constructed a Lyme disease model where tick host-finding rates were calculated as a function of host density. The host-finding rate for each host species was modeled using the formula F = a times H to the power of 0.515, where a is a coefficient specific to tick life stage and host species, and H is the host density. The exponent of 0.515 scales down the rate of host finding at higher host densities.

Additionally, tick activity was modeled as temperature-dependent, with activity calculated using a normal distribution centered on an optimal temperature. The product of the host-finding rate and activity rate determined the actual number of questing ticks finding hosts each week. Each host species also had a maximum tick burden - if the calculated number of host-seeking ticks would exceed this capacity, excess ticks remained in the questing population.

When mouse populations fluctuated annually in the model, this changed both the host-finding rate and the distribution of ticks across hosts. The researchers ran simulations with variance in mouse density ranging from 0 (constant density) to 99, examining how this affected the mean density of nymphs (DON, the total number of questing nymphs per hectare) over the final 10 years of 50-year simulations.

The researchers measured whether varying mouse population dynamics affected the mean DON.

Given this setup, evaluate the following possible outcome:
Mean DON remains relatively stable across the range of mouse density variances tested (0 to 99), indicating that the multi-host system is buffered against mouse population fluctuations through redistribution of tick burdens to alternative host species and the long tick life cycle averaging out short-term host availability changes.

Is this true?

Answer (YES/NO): YES